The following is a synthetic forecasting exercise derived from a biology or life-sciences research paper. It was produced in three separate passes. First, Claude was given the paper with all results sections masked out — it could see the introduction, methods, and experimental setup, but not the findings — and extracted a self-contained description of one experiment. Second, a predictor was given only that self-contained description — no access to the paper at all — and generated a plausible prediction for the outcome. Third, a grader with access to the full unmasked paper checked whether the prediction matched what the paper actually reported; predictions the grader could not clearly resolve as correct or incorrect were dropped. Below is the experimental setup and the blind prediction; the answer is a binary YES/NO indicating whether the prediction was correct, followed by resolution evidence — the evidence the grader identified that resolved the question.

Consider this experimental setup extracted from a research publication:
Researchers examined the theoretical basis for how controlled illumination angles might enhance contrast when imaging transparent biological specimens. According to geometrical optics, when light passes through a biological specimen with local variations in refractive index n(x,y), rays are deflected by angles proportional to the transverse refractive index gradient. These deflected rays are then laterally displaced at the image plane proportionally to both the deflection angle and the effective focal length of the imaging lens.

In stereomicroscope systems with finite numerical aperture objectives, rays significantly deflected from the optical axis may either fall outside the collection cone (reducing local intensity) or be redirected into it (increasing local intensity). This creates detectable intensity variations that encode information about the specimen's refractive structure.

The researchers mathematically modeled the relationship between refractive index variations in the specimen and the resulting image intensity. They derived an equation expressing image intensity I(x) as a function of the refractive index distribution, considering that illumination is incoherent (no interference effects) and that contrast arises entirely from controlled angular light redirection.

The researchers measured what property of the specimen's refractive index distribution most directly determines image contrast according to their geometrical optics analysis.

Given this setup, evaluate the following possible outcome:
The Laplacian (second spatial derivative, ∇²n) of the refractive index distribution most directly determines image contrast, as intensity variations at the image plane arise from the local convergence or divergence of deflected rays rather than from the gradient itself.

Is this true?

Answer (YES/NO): YES